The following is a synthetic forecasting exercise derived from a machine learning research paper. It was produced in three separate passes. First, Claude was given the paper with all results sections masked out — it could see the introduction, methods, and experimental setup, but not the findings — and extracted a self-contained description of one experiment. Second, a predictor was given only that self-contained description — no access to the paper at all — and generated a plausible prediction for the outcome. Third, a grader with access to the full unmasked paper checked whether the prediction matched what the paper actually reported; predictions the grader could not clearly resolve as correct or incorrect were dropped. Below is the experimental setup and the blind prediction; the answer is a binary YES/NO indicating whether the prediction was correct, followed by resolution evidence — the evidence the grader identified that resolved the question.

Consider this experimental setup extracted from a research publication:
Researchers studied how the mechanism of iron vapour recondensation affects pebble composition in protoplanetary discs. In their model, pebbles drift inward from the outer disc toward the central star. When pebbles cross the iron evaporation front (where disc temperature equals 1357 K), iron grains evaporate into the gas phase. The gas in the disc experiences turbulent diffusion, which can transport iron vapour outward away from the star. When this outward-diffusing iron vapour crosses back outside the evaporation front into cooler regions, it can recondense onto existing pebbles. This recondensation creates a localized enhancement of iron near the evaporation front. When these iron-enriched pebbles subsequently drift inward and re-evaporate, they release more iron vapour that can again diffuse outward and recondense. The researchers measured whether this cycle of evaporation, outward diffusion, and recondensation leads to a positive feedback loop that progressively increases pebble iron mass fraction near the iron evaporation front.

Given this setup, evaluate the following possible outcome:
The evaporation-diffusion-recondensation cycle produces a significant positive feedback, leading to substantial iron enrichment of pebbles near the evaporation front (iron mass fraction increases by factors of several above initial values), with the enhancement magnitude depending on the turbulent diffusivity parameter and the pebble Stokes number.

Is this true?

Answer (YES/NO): YES